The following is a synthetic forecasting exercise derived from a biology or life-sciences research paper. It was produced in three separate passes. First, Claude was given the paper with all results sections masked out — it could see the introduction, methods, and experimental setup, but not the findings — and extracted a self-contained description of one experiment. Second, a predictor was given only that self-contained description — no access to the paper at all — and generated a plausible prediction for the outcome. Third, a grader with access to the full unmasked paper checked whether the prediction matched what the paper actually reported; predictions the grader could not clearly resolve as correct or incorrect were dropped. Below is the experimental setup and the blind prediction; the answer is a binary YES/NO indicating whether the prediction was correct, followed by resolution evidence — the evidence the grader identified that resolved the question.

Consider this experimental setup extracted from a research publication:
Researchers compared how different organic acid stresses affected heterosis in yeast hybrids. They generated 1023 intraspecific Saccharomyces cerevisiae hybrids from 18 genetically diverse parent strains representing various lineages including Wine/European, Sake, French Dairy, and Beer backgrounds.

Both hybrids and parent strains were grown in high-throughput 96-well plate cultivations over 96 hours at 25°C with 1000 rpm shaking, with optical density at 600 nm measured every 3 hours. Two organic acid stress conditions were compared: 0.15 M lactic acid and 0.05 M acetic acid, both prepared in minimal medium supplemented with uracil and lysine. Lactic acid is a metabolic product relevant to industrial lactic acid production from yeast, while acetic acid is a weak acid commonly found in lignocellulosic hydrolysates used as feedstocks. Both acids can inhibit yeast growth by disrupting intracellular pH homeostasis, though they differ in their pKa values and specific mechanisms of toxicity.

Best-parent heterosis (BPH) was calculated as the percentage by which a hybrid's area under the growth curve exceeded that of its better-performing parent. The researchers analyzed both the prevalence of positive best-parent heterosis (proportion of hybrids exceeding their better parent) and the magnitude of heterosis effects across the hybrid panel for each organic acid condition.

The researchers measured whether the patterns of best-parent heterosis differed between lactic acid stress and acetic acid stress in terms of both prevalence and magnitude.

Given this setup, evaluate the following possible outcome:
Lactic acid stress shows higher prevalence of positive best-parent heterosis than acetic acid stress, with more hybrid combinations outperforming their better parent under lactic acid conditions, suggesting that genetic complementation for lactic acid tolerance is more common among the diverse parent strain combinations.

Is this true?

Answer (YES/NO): NO